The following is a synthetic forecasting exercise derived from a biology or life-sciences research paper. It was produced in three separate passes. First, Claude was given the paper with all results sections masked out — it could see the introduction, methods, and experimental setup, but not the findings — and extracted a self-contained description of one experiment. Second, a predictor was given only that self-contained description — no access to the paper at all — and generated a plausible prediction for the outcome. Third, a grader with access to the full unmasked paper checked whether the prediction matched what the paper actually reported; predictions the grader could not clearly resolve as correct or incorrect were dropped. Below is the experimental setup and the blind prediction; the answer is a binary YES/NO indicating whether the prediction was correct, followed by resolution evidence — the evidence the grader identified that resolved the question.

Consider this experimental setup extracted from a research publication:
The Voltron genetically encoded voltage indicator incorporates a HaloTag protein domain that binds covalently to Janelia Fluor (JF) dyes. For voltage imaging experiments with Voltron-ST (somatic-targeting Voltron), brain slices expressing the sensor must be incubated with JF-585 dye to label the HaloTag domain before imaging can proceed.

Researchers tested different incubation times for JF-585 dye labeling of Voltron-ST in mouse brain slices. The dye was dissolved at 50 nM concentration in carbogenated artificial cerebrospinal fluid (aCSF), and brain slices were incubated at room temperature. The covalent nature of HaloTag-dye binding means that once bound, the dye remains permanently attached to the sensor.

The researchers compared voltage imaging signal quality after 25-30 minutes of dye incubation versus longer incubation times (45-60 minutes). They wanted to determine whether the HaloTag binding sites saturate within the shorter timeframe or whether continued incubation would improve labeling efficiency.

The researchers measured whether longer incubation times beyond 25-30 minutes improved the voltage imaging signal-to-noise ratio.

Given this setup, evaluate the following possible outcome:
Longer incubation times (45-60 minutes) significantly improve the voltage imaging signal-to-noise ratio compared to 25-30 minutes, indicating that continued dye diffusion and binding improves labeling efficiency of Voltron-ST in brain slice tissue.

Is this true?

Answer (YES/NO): NO